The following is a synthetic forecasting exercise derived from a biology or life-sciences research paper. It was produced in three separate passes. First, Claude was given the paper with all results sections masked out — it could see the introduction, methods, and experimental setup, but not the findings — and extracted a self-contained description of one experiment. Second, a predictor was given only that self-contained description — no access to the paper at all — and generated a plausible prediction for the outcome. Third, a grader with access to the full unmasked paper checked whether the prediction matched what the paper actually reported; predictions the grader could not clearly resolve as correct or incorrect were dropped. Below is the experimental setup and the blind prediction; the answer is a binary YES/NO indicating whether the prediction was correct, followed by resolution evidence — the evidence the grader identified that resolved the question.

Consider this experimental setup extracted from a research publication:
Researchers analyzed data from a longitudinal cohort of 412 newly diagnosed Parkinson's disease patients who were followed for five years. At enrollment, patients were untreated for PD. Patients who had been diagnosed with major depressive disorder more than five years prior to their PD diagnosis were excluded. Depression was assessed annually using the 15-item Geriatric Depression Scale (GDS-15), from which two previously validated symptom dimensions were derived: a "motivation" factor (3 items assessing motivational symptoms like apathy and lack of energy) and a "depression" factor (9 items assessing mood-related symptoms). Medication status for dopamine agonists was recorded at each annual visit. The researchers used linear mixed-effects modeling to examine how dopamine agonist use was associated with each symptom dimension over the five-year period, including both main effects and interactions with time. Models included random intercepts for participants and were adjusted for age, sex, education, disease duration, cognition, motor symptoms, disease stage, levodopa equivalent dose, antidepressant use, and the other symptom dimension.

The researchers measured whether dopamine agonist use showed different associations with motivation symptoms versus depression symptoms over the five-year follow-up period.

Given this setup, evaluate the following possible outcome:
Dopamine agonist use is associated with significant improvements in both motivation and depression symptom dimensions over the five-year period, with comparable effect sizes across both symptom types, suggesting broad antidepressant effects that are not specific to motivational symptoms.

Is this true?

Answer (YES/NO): NO